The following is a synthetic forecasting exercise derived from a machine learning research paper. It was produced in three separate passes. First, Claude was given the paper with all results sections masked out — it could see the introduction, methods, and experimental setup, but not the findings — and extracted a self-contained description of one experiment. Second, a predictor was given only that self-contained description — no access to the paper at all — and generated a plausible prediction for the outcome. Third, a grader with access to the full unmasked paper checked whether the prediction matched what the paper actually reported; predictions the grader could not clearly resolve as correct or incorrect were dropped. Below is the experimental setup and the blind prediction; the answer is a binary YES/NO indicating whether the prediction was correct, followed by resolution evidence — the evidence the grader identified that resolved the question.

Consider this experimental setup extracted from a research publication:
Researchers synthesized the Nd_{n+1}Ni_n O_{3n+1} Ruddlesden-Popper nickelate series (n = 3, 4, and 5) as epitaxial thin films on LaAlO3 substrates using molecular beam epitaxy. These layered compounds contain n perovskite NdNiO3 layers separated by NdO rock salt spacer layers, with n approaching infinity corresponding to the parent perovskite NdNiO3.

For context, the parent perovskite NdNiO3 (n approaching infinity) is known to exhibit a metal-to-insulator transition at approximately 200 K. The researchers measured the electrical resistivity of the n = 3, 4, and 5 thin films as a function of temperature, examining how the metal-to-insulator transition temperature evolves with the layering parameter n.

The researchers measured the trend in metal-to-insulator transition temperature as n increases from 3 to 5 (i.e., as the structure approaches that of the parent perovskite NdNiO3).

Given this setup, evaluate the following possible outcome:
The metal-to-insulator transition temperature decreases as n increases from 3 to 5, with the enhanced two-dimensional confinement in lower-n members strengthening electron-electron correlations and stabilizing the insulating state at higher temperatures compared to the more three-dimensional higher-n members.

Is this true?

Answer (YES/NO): YES